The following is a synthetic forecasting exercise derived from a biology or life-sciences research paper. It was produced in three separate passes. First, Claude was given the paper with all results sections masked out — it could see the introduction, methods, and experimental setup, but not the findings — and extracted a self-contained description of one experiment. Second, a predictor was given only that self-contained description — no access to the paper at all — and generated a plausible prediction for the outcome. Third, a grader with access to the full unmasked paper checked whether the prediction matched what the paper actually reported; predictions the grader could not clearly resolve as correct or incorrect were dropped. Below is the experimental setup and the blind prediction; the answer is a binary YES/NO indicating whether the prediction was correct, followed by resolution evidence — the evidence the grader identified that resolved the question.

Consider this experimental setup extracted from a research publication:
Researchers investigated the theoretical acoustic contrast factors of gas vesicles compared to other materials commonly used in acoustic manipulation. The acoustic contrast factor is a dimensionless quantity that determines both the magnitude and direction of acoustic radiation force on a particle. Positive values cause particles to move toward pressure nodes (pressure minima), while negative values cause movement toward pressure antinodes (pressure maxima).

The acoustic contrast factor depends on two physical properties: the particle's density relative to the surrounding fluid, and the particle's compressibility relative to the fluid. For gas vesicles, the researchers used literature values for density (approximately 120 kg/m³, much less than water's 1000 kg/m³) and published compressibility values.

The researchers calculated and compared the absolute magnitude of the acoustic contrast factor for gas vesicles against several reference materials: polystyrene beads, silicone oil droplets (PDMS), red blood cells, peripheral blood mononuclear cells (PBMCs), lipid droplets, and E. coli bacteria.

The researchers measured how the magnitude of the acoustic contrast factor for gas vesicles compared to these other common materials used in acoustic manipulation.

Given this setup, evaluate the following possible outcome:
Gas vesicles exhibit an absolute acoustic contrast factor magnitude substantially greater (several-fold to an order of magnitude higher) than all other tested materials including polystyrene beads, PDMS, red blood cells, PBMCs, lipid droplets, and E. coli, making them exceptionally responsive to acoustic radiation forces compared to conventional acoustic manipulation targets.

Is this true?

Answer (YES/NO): YES